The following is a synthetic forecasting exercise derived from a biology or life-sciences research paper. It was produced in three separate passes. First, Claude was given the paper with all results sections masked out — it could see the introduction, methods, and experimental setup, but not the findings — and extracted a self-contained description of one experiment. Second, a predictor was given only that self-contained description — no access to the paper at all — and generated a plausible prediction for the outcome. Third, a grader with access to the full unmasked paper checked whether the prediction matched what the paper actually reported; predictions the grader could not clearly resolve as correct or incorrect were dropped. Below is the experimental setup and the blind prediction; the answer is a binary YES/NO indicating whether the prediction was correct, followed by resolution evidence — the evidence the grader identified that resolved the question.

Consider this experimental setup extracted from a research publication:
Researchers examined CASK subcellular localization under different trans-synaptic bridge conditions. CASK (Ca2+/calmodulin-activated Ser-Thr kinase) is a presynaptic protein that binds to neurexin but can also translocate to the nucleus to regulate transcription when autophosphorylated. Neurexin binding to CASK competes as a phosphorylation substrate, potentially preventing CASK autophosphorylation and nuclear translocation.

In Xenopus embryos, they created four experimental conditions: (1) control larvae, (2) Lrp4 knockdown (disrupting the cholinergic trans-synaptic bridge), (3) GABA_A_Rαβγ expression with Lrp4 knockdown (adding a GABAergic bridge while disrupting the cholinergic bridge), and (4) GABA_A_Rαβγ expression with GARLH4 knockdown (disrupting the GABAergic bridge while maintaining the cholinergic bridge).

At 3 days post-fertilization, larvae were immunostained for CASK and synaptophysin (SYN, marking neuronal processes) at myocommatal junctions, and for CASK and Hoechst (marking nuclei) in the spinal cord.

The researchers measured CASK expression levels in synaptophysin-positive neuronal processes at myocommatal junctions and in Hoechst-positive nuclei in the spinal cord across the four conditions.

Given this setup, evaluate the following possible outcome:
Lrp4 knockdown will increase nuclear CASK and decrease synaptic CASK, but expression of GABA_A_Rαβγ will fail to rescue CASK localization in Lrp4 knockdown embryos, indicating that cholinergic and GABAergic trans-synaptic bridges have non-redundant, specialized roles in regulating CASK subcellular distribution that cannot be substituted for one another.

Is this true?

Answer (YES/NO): NO